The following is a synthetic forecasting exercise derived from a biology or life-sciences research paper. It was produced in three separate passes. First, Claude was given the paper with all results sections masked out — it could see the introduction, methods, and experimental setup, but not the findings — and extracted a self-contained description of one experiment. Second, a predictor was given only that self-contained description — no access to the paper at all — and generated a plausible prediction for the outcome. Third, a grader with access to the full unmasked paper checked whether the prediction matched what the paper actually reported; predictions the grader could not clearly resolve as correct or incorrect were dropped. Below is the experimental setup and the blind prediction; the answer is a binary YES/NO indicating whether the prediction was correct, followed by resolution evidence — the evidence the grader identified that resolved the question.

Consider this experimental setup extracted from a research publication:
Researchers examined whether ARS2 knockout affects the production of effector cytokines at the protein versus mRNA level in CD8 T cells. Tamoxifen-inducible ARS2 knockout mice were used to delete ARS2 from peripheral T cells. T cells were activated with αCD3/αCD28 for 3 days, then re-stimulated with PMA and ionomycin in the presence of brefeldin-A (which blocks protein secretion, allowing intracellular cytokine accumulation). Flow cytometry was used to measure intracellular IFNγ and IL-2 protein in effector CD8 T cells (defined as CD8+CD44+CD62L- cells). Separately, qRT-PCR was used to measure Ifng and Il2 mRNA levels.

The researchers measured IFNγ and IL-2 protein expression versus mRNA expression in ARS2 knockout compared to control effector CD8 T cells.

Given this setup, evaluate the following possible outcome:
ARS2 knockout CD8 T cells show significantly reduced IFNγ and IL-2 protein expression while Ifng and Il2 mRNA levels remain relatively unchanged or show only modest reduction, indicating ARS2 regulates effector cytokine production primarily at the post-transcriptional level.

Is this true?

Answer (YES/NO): YES